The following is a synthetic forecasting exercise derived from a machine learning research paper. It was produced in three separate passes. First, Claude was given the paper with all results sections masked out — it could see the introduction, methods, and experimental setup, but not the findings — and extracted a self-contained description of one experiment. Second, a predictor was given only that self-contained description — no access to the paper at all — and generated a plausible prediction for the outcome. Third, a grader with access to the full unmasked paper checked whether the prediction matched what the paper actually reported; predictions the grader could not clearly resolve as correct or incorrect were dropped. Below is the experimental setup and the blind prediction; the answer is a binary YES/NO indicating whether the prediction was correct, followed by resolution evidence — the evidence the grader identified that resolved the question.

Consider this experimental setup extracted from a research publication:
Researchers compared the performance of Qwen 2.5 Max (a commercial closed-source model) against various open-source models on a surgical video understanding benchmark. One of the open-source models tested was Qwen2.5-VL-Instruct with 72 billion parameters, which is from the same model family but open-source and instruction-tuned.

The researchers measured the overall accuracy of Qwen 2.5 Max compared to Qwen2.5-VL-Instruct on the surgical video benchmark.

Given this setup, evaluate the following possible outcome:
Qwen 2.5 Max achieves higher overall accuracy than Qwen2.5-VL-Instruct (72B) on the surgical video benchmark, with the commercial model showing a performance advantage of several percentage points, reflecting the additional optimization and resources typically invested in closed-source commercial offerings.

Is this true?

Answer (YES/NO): YES